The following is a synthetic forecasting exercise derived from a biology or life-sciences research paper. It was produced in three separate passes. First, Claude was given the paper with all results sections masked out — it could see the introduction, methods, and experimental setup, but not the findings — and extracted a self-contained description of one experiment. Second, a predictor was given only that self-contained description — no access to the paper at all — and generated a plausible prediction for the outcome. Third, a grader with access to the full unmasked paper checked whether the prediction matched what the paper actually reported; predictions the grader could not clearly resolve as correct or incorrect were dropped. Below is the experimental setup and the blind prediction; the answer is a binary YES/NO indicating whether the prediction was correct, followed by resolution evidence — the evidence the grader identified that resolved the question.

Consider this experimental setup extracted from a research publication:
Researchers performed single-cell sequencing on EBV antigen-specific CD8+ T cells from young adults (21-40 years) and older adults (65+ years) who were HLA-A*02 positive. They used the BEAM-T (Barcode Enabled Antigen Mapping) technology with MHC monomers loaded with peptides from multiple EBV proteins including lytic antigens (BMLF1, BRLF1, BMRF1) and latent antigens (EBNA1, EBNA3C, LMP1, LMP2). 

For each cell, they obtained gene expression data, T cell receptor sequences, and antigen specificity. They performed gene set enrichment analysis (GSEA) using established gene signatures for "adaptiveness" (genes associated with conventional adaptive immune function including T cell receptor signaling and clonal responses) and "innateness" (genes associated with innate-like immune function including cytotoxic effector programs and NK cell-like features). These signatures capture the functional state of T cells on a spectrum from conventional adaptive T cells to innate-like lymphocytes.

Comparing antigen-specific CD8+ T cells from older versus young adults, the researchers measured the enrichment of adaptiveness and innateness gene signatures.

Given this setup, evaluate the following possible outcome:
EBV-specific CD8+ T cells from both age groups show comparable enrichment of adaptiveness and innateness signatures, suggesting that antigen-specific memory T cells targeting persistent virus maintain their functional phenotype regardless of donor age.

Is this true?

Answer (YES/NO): NO